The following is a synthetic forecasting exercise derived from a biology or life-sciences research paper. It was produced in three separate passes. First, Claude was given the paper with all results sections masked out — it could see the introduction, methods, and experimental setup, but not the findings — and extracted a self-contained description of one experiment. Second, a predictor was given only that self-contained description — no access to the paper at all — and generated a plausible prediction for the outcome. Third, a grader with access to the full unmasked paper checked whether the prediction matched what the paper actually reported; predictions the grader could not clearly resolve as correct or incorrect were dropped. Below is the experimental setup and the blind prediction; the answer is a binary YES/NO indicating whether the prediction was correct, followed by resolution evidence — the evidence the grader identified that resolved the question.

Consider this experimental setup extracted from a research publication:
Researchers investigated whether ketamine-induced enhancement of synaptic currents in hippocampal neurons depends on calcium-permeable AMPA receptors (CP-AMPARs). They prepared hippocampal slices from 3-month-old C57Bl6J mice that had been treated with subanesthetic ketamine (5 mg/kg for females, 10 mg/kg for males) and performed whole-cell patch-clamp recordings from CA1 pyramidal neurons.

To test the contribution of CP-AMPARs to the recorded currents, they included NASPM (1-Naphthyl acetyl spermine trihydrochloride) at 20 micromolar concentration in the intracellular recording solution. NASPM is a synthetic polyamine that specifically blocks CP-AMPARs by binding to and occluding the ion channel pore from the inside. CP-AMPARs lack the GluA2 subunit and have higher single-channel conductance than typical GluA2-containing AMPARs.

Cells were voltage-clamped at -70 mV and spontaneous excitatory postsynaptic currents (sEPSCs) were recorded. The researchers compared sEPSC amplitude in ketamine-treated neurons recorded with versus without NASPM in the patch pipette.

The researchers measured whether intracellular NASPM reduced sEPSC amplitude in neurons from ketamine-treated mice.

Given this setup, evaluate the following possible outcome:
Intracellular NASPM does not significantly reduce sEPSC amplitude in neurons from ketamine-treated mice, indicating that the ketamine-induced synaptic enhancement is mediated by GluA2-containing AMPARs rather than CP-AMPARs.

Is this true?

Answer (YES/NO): NO